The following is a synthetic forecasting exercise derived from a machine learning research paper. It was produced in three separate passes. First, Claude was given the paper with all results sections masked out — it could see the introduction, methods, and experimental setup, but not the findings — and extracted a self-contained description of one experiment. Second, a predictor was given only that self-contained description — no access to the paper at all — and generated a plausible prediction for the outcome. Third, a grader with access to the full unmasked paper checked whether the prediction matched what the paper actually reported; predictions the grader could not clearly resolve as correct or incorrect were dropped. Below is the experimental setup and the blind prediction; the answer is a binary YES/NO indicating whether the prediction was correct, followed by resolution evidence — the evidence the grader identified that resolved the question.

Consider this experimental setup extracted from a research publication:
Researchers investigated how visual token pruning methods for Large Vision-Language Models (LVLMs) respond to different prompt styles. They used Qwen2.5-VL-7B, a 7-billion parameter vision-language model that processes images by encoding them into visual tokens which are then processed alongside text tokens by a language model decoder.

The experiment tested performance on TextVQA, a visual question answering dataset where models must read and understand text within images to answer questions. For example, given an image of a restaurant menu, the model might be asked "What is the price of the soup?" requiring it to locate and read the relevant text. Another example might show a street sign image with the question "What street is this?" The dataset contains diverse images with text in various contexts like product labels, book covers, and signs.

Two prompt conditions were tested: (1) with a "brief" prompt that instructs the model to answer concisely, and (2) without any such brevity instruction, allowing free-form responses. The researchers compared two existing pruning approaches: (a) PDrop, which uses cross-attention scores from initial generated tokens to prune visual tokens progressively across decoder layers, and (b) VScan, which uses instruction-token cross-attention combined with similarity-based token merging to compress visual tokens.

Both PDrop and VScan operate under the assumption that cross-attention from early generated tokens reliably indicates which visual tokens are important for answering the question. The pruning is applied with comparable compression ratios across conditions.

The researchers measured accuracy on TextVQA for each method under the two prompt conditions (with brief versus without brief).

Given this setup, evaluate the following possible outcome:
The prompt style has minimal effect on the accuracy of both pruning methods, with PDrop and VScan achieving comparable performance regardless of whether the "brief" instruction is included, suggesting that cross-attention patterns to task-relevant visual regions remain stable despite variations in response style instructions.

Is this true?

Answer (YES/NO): NO